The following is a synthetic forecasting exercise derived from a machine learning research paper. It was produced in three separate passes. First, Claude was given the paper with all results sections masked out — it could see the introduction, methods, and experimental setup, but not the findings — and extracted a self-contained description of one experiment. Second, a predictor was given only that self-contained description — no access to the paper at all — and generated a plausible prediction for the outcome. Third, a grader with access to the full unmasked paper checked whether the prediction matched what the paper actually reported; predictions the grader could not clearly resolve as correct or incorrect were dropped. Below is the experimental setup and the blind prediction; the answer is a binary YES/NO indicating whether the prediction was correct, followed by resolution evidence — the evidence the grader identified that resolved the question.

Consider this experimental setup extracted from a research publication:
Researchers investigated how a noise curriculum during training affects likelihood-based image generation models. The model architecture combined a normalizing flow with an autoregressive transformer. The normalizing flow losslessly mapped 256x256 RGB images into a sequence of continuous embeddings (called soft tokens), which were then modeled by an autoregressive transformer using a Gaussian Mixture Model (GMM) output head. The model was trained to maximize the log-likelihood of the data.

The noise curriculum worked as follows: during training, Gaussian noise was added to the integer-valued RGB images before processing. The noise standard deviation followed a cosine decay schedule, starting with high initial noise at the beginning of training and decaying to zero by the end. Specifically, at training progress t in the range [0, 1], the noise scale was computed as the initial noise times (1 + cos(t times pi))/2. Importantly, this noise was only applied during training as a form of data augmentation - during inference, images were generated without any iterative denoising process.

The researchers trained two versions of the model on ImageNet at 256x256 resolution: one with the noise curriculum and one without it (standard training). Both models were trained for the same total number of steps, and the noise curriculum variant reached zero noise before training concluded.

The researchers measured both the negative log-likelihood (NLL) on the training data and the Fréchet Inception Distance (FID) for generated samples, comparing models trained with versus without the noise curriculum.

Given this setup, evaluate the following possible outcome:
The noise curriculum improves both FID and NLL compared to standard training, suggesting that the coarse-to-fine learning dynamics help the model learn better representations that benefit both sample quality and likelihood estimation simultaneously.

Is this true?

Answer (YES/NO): NO